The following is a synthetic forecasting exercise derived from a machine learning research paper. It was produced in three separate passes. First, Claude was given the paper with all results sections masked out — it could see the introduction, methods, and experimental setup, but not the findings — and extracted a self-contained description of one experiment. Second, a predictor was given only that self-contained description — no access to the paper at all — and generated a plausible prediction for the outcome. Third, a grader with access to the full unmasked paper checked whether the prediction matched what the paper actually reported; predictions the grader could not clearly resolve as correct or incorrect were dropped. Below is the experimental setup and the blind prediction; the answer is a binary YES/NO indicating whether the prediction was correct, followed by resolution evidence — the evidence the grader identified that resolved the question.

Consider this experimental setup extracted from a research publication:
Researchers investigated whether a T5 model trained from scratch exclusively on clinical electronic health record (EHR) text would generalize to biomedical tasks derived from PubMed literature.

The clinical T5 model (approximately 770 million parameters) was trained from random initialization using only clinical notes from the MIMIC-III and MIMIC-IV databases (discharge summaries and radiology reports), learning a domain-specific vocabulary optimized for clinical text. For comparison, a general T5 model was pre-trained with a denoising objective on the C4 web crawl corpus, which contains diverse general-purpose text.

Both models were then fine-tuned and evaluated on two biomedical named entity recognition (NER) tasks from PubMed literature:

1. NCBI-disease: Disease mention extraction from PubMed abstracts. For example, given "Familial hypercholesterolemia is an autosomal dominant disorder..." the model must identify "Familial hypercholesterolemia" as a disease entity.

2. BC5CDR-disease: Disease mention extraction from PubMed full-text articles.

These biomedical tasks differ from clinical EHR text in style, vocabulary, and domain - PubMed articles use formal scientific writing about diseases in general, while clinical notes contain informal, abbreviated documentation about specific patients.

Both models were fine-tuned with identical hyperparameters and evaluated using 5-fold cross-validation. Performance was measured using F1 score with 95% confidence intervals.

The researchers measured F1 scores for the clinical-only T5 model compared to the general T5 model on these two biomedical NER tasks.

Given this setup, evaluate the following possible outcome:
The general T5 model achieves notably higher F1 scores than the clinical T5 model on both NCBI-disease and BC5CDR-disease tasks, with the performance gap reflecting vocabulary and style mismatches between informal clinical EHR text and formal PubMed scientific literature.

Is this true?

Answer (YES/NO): YES